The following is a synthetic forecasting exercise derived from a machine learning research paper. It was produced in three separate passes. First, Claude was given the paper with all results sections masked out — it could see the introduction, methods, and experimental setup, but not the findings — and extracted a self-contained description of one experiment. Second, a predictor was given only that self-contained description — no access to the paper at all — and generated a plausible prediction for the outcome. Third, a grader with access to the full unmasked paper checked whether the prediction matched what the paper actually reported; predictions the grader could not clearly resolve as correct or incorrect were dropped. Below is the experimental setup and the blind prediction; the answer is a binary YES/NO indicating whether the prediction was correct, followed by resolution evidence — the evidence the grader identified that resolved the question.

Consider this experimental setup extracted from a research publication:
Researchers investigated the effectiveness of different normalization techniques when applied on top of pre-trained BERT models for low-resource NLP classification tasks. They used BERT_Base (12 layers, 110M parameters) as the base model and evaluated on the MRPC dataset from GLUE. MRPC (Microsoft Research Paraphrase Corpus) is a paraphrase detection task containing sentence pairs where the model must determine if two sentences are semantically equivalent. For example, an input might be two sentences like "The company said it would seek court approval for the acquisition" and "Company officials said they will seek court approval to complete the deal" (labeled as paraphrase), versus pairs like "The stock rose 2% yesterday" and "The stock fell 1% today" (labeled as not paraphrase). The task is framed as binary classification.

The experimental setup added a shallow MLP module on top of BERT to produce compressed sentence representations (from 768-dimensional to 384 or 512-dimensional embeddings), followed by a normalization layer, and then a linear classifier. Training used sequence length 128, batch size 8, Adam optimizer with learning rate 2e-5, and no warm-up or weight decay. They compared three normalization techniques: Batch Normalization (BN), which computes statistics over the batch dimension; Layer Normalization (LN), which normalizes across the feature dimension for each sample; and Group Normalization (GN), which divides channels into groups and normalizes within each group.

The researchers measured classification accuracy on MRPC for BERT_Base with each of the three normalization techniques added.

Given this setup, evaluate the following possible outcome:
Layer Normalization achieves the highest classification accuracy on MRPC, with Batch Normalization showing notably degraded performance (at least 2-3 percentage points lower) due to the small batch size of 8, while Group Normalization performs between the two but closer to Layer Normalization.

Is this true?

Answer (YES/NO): NO